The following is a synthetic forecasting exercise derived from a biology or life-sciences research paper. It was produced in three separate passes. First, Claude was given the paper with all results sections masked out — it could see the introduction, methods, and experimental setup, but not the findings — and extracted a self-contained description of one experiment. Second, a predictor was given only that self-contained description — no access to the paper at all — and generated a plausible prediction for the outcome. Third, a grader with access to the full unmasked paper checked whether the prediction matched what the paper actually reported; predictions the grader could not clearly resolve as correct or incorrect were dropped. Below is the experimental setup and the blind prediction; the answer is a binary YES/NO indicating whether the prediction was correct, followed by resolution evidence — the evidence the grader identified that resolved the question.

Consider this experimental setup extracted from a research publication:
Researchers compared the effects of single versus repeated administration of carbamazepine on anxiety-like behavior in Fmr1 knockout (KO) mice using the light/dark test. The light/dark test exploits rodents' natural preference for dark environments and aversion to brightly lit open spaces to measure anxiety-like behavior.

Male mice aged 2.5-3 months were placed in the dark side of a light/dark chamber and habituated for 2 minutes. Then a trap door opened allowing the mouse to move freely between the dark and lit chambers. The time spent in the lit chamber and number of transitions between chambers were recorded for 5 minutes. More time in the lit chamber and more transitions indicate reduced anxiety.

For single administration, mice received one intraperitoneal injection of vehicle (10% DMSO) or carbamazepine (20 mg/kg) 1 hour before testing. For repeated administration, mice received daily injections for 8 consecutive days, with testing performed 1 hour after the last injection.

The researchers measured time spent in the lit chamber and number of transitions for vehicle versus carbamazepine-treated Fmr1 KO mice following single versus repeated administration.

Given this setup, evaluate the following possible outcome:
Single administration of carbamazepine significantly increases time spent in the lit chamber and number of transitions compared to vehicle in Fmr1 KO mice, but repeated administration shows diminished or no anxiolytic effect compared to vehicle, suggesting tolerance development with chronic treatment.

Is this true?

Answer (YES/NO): NO